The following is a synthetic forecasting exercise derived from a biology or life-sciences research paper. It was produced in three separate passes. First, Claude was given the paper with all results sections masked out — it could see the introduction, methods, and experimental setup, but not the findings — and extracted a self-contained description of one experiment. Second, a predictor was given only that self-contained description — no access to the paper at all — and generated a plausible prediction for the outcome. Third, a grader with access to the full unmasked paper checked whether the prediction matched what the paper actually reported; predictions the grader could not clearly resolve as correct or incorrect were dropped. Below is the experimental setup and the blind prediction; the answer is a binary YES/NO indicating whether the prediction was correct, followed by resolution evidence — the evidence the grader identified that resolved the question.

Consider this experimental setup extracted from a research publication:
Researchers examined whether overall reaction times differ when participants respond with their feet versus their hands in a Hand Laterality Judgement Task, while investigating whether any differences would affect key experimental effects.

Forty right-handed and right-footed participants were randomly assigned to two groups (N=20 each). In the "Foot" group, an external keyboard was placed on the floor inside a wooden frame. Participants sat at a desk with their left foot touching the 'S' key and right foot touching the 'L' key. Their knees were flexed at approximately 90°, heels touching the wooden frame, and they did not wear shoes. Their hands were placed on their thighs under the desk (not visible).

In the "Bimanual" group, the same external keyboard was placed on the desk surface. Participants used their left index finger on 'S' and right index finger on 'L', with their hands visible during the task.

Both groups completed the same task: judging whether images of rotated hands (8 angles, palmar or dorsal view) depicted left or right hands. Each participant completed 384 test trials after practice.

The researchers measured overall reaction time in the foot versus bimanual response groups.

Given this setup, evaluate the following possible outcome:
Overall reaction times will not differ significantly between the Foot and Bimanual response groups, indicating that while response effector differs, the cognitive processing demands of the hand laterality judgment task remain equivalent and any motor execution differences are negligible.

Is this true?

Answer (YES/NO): NO